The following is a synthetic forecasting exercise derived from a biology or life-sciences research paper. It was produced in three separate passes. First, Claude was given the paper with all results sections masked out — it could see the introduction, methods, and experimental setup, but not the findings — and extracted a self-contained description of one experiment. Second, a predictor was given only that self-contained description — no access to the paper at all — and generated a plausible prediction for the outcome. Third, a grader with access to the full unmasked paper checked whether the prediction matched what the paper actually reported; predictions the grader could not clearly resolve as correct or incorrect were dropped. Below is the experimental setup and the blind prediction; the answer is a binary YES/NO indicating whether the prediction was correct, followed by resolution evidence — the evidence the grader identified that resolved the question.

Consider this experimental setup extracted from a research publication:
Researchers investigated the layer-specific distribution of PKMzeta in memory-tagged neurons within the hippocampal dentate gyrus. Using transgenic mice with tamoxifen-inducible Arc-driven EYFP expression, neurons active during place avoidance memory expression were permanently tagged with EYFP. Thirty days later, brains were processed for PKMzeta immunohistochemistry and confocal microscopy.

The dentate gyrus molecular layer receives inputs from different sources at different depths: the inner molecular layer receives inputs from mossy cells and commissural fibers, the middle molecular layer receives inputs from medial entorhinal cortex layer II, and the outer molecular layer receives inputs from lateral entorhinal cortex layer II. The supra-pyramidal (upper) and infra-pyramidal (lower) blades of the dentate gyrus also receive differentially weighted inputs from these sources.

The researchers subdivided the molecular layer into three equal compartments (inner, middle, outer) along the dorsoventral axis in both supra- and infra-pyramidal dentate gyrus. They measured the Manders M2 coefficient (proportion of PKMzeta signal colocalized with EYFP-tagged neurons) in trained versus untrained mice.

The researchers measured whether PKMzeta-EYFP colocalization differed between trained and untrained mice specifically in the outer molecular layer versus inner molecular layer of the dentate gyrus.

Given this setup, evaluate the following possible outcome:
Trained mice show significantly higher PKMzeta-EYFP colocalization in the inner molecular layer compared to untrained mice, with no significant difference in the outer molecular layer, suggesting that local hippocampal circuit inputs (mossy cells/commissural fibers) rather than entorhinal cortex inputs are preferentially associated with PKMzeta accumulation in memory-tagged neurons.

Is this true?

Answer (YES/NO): NO